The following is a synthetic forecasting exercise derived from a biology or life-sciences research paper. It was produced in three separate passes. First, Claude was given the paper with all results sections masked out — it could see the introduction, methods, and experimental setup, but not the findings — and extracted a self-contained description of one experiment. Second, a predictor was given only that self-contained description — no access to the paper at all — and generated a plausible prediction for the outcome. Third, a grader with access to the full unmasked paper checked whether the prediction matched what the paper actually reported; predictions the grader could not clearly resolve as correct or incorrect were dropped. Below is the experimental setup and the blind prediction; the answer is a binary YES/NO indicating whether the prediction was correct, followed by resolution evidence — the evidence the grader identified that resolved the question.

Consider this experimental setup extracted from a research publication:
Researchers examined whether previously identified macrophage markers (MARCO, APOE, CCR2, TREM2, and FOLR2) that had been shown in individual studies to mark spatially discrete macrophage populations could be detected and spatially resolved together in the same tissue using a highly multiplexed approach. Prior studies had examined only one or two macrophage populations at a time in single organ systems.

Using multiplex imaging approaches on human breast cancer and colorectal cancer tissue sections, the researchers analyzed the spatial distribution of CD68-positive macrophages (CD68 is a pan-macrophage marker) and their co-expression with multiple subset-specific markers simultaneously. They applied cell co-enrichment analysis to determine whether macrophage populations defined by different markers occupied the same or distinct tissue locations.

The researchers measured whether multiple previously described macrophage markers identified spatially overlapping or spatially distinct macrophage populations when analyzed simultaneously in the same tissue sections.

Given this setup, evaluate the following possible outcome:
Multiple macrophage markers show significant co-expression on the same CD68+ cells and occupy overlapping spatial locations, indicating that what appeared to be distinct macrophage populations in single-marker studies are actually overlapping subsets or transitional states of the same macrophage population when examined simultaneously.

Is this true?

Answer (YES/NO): NO